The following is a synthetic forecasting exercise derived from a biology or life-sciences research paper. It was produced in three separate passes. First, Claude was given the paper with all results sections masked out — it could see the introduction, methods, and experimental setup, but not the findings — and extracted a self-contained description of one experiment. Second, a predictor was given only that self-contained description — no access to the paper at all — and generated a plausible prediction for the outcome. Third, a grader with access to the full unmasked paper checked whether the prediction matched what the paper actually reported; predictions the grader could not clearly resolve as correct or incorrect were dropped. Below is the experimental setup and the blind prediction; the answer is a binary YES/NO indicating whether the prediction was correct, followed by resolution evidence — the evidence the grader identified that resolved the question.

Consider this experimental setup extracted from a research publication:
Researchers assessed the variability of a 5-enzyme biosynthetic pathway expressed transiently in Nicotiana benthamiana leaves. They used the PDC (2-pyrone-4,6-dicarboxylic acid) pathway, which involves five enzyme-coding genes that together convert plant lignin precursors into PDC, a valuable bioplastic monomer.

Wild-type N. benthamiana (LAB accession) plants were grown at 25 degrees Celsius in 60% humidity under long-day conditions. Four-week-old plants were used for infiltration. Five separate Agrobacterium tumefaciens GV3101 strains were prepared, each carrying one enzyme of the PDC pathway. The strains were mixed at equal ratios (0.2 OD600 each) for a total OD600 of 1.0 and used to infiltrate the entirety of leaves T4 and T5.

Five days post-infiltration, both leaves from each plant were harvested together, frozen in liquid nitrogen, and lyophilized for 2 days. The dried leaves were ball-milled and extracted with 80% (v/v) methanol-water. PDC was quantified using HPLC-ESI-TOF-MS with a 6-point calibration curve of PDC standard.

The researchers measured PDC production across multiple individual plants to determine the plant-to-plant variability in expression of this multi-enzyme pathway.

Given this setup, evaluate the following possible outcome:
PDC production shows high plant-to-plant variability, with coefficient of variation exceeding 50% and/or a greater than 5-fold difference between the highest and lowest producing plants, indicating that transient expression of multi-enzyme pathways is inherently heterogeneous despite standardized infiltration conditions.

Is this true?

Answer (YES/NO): NO